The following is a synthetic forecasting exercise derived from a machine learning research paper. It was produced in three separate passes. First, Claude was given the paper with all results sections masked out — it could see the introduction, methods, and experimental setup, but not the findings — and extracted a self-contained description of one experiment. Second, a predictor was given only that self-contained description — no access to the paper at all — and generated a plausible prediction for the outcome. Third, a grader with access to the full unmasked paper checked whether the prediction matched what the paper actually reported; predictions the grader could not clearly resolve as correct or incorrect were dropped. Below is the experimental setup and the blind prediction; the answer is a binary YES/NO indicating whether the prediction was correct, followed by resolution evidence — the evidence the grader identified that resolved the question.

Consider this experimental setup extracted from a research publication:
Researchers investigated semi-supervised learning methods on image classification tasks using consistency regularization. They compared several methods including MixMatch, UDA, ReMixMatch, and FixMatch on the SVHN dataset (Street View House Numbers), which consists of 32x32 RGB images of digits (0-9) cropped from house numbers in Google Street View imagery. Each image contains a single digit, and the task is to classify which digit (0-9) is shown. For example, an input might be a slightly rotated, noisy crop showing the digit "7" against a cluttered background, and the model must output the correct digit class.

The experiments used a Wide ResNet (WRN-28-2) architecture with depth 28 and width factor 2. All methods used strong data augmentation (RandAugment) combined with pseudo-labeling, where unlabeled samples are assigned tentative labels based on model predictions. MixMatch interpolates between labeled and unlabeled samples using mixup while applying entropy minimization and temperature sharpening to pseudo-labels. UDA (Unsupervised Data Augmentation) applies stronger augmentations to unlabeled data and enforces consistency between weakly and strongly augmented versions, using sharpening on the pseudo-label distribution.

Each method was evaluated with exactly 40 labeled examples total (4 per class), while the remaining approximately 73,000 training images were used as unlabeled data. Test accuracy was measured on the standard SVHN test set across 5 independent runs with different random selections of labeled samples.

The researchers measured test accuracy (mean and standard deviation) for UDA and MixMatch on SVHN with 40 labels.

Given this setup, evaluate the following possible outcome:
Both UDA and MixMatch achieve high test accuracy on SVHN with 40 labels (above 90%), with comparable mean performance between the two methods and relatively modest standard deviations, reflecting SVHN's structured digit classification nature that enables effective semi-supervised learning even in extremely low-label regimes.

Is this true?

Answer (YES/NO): NO